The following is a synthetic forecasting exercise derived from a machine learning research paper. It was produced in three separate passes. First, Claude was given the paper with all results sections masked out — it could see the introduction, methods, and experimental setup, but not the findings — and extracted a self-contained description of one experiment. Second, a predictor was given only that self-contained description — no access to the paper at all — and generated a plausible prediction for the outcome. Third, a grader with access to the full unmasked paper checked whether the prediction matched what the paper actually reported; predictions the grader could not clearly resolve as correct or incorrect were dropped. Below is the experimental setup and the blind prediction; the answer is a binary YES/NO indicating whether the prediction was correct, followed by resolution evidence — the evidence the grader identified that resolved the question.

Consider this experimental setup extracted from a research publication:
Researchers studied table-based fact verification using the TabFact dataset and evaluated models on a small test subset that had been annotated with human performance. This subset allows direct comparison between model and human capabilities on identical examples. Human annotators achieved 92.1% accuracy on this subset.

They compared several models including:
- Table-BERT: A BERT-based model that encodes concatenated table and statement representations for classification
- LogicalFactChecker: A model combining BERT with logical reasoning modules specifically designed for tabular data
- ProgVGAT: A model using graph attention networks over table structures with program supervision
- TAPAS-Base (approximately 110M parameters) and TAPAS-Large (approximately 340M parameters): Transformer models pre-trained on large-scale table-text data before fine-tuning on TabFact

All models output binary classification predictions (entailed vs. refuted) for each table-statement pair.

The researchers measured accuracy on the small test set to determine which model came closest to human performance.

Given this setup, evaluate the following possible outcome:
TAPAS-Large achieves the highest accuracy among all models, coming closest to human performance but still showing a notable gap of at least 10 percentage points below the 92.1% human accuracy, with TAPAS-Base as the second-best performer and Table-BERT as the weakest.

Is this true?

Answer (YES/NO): NO